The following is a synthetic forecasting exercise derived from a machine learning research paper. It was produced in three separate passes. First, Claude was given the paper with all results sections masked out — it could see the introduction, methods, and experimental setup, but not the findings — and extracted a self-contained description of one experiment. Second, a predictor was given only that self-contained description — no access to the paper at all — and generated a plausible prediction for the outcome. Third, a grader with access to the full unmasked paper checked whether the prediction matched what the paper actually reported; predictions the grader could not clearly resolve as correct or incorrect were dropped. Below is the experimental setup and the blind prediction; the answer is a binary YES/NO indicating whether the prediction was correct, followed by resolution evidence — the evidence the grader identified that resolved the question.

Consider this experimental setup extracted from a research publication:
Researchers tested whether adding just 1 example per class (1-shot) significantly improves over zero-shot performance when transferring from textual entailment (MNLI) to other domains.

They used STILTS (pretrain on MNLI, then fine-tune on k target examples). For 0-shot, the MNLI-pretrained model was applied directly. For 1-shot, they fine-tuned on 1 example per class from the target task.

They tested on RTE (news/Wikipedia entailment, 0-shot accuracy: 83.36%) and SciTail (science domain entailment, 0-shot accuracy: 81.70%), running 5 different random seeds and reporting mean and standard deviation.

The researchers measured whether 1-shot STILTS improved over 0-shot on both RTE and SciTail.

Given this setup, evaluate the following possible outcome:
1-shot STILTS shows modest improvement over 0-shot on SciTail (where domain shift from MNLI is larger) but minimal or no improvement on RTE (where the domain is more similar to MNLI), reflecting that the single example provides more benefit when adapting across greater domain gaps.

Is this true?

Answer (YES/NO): NO